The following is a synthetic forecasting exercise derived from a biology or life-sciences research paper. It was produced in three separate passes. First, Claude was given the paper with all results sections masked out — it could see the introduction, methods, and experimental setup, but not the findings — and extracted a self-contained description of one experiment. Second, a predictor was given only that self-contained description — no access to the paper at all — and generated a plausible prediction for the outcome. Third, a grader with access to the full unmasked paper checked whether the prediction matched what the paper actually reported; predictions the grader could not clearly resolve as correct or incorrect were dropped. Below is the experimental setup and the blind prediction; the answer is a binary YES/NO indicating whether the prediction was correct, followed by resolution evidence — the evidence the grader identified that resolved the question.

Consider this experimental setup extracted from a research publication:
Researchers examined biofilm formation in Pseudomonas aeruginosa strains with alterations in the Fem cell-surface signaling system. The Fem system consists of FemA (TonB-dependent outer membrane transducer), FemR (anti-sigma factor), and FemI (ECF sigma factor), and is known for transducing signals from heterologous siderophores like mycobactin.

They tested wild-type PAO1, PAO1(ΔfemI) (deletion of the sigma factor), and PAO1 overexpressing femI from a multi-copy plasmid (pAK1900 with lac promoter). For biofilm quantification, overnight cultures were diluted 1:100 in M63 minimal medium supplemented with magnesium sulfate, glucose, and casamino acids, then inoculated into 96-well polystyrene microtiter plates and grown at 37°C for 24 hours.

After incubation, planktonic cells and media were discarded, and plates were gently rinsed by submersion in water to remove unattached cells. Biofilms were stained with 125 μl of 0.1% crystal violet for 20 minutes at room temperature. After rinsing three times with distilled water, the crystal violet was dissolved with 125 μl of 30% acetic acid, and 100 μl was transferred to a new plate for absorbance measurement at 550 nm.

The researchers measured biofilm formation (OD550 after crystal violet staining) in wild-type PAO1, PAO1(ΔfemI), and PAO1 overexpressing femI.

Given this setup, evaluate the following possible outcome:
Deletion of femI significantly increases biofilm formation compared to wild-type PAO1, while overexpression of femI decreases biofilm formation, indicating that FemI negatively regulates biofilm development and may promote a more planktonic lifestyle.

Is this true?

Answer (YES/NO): NO